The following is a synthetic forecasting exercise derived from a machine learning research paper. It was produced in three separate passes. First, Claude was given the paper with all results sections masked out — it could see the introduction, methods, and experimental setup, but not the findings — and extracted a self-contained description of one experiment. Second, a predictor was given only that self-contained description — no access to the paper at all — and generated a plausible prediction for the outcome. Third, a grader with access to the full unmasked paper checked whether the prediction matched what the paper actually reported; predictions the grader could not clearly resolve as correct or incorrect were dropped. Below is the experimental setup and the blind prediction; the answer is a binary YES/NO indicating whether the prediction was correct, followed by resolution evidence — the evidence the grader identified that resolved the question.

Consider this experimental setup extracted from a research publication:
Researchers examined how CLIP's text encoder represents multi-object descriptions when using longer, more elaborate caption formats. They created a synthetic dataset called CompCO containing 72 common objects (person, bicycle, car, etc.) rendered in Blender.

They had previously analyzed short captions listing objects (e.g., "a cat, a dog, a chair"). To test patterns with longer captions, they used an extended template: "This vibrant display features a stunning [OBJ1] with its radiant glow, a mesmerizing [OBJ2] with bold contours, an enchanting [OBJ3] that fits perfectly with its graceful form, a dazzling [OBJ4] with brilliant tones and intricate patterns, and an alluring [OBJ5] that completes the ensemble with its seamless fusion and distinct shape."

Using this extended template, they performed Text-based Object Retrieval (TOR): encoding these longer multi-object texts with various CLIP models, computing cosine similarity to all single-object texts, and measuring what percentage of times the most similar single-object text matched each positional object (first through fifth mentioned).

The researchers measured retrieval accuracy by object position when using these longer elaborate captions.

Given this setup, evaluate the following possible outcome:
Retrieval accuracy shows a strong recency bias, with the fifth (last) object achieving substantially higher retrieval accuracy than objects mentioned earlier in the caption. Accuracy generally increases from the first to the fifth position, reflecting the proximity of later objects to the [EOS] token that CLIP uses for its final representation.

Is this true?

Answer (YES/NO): NO